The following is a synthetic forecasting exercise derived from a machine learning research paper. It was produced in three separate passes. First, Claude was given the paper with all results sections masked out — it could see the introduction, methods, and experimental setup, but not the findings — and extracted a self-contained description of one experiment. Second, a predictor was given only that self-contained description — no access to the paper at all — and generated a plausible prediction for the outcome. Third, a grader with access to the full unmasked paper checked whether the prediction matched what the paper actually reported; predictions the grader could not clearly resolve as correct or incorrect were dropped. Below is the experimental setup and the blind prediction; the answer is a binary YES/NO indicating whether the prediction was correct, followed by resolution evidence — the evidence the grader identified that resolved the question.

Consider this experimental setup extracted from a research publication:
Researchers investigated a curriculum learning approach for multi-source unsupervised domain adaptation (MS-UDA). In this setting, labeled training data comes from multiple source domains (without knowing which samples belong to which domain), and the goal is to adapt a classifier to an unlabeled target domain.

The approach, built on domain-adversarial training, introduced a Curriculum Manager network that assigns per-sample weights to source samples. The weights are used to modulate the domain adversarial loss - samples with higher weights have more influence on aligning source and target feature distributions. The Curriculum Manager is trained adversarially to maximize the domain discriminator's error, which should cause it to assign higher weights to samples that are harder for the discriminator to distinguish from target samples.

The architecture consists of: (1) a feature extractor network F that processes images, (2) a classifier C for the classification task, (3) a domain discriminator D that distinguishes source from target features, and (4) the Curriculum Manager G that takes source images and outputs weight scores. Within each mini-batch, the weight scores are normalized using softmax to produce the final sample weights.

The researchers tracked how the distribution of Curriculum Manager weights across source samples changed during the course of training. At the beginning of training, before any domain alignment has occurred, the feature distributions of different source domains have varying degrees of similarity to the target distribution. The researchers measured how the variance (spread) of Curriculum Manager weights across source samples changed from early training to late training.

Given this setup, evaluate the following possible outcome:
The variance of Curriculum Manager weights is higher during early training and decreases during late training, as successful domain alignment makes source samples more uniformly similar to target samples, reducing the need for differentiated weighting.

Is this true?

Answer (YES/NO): YES